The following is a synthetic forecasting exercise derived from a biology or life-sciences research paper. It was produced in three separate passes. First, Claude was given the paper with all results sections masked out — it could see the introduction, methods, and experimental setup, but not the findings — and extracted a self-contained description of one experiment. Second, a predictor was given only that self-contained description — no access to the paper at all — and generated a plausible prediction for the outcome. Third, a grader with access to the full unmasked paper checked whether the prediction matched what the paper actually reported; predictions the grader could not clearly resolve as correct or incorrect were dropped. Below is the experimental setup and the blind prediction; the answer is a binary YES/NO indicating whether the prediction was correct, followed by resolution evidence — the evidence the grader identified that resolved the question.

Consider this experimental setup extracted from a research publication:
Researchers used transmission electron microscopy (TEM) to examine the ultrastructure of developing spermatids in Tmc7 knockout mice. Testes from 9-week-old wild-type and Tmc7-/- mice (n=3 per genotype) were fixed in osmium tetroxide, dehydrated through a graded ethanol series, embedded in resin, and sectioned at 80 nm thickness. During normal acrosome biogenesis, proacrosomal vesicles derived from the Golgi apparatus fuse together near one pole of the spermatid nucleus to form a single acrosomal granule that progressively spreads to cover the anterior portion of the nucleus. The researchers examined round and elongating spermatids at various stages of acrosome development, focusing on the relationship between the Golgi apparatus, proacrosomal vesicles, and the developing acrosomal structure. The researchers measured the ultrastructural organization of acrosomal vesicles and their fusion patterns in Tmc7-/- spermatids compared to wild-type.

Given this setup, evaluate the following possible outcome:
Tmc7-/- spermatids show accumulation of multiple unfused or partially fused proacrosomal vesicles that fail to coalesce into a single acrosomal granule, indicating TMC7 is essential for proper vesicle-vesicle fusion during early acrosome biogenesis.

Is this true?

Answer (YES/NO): NO